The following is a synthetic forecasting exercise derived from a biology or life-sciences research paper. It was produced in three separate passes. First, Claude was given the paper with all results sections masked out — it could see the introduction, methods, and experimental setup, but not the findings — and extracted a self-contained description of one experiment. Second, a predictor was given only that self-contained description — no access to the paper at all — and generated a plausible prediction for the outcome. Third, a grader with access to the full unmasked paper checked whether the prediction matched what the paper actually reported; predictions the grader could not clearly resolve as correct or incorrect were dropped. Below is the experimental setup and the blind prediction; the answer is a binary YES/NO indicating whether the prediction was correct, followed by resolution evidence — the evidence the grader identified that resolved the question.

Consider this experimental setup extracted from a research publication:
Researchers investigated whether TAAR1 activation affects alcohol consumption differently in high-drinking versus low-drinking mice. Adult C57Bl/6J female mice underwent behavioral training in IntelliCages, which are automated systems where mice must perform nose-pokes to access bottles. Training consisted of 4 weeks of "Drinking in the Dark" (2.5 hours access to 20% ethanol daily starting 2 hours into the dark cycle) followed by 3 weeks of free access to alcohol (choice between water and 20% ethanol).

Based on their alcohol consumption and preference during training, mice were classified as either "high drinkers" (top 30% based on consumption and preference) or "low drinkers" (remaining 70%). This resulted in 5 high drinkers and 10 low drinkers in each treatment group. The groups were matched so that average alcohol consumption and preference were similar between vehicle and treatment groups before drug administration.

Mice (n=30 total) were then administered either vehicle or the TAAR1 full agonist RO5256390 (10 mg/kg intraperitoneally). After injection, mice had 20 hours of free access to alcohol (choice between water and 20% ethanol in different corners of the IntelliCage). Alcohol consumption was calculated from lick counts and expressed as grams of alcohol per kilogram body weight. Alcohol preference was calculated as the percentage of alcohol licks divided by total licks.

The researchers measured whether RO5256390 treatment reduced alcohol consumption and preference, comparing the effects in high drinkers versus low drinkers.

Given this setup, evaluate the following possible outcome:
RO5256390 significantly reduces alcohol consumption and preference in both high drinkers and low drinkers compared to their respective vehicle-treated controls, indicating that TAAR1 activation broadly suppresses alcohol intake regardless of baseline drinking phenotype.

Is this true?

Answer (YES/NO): NO